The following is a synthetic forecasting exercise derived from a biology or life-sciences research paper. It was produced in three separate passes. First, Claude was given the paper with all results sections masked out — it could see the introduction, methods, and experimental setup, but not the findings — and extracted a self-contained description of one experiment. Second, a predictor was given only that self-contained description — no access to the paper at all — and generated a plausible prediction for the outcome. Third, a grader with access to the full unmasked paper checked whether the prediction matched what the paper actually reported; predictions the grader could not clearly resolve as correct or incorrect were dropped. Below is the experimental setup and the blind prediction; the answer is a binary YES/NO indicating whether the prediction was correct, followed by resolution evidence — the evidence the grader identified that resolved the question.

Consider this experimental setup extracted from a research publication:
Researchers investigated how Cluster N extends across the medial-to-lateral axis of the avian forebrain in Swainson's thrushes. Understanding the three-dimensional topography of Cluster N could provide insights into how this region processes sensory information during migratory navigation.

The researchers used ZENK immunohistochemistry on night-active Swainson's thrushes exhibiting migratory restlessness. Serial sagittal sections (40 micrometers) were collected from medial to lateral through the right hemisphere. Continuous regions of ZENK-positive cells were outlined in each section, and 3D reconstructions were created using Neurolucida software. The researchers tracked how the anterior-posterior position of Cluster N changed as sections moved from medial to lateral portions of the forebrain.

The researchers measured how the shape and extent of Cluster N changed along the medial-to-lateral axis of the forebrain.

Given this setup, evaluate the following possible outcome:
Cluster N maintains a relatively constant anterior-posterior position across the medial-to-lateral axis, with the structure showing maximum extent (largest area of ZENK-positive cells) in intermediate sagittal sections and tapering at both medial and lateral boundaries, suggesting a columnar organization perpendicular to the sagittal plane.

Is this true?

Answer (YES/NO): NO